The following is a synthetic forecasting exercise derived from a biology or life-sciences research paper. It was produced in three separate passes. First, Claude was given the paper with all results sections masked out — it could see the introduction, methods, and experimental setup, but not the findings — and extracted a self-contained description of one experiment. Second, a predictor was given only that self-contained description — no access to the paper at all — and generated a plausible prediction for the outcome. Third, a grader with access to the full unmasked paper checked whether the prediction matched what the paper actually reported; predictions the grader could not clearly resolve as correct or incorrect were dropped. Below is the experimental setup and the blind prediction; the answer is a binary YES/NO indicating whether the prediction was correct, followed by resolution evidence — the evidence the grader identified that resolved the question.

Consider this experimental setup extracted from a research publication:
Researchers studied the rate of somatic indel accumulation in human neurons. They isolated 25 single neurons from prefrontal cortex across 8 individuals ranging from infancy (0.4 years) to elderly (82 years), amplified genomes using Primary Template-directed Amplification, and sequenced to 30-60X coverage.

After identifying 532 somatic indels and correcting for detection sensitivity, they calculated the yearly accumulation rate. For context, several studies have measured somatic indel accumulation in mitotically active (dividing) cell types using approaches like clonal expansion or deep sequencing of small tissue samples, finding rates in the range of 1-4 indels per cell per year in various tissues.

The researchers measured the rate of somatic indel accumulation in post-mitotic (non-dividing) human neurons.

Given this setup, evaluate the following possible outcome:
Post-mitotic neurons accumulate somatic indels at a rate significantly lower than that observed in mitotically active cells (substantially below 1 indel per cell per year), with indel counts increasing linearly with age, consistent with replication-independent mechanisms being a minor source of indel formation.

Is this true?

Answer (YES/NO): NO